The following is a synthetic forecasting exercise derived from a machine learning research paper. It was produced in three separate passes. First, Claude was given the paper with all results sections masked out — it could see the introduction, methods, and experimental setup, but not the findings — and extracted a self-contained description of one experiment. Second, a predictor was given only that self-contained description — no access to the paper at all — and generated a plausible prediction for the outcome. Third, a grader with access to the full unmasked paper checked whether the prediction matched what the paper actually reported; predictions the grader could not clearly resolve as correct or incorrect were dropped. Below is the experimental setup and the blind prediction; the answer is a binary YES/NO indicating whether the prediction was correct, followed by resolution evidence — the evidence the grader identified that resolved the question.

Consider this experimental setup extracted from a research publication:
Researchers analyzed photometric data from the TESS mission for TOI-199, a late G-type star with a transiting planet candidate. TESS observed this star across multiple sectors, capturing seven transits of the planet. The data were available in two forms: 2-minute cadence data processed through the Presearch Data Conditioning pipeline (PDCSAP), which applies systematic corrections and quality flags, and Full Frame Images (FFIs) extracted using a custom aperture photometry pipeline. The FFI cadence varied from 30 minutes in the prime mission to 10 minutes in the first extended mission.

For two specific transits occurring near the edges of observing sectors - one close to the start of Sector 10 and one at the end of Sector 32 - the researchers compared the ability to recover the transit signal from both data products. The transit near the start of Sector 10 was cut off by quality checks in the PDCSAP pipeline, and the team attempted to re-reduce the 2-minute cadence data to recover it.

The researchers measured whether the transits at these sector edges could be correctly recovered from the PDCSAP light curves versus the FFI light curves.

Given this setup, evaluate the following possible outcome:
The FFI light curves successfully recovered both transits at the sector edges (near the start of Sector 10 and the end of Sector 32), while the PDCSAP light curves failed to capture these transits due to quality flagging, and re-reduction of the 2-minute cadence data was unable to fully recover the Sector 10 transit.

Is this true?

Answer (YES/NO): NO